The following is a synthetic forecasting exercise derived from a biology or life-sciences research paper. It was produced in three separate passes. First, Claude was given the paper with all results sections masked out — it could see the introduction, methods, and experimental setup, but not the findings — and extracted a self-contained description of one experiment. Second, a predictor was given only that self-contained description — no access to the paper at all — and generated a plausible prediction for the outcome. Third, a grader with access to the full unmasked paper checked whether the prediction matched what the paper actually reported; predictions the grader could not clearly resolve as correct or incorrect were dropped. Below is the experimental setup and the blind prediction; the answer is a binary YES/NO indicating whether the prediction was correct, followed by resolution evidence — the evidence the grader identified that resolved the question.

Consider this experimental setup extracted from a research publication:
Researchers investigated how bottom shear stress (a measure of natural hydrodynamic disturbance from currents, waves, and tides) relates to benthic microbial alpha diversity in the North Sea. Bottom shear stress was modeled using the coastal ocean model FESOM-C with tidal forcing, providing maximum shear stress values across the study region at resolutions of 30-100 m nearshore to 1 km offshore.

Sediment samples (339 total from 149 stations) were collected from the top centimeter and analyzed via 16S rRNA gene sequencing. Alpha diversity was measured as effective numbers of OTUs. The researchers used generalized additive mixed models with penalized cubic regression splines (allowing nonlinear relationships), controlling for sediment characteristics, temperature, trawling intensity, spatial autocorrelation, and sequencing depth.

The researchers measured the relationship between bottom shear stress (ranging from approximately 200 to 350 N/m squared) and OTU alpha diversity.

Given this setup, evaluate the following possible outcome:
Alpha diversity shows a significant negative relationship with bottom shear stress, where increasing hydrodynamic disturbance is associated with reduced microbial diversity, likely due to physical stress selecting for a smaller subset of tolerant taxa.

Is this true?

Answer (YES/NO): NO